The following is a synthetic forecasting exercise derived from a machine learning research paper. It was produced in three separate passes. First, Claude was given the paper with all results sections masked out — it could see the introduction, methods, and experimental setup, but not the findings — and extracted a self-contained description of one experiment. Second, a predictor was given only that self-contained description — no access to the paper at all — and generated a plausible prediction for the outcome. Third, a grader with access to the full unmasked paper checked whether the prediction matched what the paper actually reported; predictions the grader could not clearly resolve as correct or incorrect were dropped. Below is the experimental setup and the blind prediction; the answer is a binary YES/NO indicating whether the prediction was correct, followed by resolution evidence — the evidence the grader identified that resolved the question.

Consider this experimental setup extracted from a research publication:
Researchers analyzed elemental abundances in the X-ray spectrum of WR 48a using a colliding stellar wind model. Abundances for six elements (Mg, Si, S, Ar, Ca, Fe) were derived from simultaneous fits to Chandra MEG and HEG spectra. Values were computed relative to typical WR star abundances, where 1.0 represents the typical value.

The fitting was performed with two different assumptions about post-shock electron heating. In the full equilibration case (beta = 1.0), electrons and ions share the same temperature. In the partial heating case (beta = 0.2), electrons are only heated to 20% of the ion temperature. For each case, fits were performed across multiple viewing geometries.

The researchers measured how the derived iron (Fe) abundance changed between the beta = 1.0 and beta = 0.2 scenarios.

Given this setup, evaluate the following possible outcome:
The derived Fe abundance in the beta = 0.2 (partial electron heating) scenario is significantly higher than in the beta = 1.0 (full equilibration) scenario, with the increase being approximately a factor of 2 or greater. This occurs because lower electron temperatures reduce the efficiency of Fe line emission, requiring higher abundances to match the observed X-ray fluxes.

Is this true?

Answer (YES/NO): NO